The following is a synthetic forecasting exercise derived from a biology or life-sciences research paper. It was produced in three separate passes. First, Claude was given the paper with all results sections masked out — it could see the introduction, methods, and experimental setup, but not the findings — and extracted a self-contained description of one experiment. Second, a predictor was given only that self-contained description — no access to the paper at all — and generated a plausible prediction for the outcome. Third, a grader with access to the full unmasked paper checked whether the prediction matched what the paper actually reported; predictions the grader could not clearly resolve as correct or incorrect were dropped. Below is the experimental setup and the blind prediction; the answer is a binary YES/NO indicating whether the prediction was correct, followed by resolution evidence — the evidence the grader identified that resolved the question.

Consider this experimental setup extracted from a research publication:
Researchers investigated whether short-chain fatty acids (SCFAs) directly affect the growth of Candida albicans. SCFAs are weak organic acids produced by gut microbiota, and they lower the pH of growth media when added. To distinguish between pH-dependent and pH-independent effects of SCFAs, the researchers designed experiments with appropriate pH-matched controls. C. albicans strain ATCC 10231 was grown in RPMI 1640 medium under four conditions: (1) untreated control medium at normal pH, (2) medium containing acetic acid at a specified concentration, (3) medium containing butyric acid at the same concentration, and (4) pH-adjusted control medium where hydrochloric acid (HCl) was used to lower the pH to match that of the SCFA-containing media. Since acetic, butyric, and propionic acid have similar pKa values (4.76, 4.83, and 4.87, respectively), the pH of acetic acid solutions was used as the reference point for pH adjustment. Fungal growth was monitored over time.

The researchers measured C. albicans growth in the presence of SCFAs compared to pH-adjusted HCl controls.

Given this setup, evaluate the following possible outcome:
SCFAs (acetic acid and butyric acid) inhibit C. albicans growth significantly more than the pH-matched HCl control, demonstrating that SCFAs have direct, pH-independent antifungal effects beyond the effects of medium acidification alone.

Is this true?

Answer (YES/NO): YES